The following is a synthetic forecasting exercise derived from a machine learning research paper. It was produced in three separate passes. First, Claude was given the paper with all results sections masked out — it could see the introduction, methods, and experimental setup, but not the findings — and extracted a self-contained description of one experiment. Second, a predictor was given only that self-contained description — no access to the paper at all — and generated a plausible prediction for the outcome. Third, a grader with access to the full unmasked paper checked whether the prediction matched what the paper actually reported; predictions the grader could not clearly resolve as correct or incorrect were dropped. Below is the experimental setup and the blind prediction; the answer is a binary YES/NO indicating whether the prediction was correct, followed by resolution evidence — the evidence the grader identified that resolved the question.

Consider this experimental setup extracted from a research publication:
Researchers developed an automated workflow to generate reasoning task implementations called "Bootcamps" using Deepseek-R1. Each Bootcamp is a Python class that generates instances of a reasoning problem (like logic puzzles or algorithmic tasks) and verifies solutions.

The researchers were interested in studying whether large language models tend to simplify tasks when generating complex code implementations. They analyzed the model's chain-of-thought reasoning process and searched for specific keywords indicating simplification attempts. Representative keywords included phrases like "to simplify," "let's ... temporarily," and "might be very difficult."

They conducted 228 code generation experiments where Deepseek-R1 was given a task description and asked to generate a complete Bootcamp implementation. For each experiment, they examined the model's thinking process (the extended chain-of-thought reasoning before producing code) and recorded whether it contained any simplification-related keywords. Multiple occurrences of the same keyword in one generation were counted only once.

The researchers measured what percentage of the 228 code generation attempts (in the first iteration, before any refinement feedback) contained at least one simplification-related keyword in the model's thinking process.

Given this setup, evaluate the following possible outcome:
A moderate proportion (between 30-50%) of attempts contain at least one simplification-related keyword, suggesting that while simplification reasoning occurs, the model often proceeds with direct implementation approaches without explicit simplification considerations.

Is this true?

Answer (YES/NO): NO